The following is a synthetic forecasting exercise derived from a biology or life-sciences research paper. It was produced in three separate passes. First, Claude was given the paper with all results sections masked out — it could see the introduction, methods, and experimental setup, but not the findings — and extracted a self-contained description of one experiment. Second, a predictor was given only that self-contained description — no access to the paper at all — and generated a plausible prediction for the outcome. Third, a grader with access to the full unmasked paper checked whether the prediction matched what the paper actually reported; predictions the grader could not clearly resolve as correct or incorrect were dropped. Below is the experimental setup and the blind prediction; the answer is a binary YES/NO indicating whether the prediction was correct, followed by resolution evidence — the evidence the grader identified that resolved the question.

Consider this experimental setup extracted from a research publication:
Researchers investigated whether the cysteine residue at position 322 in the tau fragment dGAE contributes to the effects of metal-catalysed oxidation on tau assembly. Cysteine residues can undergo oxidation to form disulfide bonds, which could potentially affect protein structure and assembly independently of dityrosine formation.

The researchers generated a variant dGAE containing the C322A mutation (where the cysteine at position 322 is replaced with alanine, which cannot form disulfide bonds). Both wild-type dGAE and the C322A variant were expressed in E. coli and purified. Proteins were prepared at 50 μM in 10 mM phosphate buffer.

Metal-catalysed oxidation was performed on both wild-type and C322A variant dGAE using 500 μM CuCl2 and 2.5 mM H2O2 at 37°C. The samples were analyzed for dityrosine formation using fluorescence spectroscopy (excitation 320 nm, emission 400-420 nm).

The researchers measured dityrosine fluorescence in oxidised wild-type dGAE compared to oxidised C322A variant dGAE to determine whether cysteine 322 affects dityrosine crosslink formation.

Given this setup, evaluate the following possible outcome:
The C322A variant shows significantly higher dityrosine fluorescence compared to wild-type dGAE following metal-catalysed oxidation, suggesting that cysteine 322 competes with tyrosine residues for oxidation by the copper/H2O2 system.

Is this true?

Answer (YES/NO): NO